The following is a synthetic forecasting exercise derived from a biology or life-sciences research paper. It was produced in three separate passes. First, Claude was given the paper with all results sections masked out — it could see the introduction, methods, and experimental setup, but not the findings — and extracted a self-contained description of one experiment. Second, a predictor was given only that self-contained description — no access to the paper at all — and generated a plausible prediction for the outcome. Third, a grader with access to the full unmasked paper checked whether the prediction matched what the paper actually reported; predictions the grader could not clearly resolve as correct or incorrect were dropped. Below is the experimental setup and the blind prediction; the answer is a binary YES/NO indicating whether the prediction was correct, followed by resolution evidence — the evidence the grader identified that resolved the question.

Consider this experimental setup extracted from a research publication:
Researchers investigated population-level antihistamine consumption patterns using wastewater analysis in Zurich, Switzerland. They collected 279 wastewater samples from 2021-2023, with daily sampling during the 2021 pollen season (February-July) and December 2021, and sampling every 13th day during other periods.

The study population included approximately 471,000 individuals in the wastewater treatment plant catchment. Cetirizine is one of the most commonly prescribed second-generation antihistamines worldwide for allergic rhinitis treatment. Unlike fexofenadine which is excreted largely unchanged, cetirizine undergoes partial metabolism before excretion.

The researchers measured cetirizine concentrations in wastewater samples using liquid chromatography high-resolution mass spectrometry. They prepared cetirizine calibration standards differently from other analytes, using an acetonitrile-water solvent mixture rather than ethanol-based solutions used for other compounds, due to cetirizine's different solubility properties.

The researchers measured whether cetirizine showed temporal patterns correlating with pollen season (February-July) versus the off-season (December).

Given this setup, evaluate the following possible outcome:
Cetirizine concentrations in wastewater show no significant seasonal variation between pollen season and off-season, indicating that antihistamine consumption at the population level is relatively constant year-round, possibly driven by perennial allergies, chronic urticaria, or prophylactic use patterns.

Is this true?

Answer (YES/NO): NO